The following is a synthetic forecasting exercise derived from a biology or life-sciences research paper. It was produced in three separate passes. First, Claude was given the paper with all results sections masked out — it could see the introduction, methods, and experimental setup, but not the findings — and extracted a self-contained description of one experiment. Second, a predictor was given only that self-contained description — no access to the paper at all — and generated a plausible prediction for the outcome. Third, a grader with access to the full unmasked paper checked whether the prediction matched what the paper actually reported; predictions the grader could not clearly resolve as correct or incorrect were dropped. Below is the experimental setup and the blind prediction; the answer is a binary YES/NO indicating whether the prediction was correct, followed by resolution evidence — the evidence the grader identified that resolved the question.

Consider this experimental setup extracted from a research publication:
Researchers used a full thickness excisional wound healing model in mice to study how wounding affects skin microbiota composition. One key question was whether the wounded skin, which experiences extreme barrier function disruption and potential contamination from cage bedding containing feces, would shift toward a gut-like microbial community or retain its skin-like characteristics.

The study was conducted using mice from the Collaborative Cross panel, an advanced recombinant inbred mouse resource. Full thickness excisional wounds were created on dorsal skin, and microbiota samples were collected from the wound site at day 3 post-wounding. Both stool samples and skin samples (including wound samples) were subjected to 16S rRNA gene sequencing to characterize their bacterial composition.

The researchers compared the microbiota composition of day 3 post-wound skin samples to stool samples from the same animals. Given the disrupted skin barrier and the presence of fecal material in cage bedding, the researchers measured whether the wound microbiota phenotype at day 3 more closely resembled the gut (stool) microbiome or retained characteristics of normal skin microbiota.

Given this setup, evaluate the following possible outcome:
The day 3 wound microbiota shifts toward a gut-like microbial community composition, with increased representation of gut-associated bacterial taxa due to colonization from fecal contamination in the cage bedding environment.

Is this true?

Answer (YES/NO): NO